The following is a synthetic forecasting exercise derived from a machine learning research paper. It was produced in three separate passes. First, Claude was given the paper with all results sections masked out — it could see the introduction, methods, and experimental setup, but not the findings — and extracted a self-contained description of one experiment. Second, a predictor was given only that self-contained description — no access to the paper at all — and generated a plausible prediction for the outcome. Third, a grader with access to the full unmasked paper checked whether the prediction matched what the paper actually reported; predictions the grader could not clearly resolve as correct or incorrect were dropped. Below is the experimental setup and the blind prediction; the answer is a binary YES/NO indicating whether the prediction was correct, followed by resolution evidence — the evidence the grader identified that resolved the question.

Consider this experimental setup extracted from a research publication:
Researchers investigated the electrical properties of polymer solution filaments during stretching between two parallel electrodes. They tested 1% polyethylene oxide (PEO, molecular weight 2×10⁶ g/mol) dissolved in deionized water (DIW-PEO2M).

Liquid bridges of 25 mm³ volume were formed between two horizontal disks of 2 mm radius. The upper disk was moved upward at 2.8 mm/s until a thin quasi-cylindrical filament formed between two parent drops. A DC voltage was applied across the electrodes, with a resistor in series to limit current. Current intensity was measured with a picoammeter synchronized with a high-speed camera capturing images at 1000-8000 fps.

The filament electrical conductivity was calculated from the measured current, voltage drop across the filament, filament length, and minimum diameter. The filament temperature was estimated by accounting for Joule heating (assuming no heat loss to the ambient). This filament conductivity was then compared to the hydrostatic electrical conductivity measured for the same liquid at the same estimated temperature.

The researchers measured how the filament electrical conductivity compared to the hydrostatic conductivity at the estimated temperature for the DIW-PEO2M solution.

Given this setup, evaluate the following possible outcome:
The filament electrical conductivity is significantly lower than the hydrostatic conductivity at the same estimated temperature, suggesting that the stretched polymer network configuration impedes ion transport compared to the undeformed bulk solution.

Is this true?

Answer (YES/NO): NO